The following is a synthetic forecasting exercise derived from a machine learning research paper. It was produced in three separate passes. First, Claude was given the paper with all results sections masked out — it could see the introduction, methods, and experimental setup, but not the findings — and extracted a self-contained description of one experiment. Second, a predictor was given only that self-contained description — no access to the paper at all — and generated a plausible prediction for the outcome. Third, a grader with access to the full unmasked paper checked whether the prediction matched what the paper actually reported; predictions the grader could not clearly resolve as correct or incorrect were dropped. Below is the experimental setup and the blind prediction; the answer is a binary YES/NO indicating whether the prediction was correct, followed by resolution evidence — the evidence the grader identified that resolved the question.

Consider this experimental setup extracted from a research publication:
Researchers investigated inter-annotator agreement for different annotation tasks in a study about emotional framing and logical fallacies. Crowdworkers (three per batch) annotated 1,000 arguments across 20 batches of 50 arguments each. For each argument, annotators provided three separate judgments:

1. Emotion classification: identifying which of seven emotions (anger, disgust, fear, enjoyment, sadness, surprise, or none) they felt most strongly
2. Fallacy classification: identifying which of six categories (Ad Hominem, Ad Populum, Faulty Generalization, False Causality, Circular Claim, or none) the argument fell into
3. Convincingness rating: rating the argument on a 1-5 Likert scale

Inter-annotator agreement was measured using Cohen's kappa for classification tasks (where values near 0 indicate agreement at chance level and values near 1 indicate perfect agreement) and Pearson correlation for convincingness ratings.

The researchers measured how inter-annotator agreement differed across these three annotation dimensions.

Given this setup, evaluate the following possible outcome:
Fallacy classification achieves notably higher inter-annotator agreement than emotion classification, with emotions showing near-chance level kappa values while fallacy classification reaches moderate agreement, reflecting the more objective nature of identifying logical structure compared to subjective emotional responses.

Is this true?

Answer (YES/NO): YES